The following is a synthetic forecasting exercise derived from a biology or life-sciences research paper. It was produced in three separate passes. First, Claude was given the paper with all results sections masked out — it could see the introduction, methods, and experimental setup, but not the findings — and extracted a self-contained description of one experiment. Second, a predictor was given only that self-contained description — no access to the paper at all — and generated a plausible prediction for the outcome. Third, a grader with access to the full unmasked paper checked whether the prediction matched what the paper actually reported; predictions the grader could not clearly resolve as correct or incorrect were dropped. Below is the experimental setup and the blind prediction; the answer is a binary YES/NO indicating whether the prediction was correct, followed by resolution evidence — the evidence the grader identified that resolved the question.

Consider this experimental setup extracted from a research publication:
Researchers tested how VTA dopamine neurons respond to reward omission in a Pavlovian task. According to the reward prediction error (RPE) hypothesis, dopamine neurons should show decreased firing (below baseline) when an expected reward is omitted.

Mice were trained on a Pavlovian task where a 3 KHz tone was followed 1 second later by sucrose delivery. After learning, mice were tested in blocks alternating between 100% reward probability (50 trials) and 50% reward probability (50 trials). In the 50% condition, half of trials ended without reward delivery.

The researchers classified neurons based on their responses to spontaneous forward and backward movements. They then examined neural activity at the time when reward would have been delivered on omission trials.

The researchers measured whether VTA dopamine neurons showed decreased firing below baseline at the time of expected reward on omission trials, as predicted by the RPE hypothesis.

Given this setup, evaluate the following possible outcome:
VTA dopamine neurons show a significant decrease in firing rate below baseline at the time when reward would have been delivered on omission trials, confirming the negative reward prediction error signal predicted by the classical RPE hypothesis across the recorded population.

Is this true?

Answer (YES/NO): NO